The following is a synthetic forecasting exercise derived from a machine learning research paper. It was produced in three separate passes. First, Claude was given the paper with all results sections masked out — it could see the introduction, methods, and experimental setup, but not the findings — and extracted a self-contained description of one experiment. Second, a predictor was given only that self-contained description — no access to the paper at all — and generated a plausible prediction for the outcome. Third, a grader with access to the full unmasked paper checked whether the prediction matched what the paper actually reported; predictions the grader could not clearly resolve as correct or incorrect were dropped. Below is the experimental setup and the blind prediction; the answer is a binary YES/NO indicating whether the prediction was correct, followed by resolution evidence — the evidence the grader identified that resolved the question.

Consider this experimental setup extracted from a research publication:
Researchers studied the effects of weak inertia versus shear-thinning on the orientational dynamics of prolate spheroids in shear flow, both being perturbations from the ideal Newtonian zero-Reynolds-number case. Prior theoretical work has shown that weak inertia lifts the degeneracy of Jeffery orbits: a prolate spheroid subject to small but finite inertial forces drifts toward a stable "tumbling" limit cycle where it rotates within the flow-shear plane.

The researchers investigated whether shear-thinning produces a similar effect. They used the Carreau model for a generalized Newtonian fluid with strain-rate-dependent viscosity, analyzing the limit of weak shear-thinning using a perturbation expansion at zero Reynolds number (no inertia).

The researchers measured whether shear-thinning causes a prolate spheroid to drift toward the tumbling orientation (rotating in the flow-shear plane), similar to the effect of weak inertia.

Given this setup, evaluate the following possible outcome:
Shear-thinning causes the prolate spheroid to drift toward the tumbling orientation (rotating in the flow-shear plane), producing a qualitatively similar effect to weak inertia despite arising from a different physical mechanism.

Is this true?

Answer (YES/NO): NO